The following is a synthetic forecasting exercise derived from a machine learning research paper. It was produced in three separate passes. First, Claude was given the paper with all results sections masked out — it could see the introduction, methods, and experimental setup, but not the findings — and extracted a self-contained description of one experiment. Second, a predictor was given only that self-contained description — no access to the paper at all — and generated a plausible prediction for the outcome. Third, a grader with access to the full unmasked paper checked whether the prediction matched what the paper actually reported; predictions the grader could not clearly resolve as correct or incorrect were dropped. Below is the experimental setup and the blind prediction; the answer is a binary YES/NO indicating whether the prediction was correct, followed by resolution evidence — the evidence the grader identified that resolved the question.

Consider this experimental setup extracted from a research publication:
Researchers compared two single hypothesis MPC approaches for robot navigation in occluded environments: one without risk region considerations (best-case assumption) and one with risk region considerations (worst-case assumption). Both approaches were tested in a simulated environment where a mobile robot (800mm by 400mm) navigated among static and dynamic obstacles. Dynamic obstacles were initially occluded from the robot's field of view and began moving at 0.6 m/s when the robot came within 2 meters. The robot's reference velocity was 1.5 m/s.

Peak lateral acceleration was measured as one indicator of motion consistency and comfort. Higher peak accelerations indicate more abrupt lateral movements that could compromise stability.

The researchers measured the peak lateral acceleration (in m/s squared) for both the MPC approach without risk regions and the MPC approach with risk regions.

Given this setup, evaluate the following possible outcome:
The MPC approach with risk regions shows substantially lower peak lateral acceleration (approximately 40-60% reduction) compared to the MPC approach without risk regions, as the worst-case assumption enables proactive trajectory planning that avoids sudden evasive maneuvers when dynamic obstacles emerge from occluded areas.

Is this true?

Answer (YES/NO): NO